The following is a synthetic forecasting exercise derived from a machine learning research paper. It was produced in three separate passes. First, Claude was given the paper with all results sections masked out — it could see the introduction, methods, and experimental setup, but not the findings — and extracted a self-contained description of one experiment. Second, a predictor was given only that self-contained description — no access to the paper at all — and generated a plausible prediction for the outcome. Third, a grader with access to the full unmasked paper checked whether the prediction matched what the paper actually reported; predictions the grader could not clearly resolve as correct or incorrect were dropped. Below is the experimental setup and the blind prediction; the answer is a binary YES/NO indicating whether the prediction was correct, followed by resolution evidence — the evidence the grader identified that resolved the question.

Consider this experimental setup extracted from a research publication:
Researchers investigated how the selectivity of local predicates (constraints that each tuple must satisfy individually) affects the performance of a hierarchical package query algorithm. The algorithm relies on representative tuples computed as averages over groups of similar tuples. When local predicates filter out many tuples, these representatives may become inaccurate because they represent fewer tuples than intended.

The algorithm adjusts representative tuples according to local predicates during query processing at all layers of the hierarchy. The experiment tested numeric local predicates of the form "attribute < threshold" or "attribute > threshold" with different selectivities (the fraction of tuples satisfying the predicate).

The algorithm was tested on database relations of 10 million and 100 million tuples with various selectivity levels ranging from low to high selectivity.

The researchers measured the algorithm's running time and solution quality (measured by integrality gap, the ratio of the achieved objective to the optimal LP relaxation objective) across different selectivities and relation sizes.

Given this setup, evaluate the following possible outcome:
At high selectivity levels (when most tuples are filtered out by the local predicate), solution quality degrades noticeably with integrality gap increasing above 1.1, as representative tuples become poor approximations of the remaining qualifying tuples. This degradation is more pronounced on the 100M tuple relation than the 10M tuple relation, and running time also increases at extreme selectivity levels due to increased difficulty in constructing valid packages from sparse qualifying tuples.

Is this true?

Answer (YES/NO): NO